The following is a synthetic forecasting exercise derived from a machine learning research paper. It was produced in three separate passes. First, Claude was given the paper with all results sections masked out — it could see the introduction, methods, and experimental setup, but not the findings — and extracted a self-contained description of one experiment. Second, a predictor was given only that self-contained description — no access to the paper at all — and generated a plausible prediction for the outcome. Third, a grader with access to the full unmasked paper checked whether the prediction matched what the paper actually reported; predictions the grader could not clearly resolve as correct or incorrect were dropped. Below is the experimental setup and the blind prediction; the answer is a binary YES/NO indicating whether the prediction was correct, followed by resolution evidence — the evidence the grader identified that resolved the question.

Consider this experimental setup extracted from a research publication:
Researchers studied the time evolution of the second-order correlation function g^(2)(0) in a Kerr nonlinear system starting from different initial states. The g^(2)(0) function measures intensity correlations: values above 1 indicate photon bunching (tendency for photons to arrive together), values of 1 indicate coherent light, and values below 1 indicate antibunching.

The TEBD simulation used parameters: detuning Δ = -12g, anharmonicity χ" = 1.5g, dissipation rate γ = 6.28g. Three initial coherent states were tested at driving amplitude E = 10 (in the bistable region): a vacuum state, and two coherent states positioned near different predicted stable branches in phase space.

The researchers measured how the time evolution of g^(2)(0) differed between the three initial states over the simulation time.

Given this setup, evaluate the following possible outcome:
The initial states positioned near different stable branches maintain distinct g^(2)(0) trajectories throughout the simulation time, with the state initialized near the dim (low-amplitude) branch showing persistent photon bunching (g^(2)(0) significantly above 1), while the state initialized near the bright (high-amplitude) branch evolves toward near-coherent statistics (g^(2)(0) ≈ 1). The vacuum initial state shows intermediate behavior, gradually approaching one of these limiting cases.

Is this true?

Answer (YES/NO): NO